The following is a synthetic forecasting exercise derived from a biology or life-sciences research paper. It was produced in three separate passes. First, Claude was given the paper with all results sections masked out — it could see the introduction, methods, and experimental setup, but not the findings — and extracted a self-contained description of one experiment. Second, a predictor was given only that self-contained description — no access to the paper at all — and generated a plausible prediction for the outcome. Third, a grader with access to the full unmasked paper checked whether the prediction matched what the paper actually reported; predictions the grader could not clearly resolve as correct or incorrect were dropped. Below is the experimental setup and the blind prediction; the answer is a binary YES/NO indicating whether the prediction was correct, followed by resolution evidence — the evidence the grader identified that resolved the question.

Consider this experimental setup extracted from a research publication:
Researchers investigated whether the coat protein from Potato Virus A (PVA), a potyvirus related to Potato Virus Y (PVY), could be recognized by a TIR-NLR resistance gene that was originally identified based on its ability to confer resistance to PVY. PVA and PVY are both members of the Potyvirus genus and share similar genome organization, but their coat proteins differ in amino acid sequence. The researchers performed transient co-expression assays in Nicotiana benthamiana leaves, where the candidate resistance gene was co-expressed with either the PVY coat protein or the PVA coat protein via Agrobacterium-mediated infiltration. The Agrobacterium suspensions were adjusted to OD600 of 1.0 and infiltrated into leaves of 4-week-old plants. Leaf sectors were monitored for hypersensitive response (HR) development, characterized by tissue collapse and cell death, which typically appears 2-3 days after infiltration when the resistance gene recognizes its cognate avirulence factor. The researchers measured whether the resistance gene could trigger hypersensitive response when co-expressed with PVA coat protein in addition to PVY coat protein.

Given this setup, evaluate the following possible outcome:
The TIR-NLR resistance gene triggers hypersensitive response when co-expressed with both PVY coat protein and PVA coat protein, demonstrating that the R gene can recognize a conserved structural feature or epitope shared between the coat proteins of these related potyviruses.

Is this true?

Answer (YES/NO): YES